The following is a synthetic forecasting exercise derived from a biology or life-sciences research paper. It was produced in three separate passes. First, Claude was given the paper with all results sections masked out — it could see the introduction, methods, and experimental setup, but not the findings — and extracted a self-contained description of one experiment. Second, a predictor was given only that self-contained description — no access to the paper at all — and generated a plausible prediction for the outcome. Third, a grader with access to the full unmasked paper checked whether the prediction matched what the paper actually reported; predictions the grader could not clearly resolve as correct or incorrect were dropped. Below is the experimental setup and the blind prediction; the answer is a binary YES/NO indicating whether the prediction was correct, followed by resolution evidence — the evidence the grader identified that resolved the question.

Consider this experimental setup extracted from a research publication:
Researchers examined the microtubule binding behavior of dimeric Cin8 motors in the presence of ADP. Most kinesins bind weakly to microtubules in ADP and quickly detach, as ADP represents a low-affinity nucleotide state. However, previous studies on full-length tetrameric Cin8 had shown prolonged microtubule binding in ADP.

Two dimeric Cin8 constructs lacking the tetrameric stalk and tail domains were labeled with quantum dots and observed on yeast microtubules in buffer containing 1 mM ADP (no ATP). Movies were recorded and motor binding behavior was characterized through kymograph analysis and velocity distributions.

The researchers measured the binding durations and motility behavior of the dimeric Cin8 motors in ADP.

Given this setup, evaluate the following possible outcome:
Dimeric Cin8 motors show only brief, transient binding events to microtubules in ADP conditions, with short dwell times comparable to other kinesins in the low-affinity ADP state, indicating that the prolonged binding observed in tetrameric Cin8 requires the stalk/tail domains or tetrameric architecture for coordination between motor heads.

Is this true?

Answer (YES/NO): NO